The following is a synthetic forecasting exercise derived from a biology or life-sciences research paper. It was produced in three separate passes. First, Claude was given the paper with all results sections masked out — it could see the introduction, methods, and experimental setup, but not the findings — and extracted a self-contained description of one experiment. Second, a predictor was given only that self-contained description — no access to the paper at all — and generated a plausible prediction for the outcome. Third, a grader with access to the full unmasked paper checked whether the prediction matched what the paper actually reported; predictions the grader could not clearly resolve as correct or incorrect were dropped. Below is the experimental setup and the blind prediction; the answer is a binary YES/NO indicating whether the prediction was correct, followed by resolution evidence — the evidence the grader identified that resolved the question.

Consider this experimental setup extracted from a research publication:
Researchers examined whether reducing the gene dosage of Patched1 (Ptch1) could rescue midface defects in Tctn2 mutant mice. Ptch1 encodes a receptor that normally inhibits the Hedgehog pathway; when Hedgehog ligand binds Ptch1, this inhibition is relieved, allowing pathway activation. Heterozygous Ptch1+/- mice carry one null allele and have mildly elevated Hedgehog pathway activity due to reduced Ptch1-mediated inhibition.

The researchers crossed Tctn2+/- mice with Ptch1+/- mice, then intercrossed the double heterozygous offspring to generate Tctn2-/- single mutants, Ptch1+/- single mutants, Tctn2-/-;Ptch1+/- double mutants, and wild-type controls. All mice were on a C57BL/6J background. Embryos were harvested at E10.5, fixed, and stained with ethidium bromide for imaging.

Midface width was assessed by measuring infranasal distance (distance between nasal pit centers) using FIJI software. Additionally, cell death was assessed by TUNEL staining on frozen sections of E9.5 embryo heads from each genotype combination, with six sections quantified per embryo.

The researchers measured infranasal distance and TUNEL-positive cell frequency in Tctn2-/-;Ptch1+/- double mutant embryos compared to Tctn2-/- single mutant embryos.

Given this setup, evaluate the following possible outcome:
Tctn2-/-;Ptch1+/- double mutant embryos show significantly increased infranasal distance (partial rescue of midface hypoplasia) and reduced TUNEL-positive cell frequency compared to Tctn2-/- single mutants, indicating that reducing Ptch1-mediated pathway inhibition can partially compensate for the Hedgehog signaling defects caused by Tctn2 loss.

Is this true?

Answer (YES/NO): NO